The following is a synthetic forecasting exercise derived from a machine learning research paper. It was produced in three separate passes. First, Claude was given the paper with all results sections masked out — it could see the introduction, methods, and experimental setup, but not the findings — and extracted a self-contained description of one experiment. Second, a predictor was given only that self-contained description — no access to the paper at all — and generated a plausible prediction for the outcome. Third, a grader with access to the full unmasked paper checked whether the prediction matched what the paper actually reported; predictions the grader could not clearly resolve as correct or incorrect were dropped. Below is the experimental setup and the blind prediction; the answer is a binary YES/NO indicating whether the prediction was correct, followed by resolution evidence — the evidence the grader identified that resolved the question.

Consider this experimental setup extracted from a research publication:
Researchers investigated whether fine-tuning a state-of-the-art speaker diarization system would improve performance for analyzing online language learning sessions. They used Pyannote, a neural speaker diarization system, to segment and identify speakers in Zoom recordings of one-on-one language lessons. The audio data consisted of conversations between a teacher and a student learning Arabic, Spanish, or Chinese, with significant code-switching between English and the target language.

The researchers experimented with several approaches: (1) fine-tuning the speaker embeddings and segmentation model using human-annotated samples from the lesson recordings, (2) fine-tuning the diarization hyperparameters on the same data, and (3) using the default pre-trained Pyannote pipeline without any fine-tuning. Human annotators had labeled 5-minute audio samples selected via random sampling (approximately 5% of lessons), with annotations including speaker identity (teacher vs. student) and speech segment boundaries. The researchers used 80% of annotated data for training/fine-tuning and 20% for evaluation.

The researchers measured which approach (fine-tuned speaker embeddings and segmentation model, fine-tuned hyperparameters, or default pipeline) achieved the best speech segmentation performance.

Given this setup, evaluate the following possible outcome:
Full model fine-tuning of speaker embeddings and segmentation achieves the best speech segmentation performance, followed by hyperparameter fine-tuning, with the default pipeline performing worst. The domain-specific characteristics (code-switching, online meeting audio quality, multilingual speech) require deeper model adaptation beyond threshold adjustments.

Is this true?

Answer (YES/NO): NO